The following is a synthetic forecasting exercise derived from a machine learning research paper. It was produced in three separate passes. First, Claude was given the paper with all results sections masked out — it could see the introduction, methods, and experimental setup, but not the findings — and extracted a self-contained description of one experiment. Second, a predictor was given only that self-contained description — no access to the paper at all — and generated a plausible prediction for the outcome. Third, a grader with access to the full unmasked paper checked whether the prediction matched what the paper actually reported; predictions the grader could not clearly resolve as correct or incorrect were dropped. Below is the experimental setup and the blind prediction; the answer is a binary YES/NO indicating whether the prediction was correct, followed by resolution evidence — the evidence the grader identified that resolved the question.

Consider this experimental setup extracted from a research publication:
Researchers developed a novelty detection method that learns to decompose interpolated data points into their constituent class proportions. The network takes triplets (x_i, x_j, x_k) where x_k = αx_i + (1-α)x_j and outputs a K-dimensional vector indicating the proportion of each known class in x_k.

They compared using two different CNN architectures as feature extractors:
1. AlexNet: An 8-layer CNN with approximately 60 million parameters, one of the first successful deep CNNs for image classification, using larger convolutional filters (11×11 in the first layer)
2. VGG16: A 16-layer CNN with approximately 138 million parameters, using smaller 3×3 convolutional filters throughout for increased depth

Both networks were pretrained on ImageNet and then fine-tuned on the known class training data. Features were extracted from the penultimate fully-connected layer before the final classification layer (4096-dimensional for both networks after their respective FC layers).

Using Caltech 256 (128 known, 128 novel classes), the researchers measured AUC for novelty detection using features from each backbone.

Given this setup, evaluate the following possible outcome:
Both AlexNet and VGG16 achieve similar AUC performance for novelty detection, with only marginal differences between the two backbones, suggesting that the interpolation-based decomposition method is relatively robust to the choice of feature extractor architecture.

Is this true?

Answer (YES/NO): NO